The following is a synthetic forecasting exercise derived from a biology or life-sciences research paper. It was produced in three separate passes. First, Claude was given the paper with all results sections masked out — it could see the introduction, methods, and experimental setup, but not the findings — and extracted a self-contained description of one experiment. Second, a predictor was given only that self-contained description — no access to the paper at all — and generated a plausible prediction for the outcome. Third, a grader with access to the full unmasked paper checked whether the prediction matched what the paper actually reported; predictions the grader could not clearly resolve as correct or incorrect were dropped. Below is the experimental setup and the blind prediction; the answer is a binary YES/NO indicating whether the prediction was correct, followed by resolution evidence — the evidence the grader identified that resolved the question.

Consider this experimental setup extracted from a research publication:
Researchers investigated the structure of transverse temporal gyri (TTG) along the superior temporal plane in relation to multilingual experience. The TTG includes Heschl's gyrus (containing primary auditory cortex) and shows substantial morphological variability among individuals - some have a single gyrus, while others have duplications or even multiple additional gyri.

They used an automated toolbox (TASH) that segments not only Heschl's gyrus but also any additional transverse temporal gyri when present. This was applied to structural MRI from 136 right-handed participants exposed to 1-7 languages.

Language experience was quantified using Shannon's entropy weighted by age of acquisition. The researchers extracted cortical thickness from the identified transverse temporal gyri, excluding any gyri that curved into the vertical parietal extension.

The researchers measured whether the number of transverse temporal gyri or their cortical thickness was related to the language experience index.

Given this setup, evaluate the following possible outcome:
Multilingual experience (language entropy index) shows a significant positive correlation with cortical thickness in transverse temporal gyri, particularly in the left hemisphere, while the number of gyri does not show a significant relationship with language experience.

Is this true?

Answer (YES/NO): NO